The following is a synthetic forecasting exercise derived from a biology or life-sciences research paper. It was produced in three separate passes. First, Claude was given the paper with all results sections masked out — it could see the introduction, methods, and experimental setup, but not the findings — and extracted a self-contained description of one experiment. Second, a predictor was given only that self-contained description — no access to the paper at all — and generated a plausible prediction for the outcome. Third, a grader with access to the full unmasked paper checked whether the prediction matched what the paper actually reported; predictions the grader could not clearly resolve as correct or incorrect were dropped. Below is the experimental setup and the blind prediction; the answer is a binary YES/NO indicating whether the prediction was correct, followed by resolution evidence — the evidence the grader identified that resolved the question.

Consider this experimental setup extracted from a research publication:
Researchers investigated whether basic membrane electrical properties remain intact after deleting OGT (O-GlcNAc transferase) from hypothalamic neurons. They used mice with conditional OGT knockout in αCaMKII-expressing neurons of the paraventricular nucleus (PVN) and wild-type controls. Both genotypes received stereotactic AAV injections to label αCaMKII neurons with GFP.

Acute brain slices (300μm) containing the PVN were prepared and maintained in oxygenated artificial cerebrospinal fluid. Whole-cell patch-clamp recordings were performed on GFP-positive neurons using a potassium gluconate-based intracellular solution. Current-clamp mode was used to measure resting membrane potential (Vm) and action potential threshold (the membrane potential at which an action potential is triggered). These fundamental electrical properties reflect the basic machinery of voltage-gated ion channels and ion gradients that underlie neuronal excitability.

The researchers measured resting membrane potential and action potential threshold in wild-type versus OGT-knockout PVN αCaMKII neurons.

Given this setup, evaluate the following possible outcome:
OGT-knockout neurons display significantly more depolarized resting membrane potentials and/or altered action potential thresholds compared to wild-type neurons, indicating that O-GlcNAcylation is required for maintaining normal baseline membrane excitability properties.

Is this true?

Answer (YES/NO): NO